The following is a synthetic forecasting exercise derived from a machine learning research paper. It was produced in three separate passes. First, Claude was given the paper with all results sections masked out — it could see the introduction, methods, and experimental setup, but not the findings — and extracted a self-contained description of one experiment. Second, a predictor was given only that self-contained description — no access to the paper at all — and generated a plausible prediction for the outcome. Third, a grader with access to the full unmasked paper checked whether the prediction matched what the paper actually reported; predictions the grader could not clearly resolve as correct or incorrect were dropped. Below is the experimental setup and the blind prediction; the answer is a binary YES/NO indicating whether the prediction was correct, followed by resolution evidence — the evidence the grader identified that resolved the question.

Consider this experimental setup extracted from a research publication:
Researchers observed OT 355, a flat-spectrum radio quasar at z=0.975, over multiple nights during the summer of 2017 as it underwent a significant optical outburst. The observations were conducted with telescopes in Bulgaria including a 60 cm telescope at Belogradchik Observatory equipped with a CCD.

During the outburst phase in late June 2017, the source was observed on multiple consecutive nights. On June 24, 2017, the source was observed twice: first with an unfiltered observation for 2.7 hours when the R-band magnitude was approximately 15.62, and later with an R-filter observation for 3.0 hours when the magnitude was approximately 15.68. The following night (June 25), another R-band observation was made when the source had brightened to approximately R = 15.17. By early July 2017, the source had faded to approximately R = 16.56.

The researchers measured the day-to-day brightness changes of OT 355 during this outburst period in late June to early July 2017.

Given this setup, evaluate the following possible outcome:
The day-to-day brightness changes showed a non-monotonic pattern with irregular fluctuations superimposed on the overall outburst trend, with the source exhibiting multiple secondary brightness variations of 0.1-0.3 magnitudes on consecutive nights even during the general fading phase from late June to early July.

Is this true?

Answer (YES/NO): NO